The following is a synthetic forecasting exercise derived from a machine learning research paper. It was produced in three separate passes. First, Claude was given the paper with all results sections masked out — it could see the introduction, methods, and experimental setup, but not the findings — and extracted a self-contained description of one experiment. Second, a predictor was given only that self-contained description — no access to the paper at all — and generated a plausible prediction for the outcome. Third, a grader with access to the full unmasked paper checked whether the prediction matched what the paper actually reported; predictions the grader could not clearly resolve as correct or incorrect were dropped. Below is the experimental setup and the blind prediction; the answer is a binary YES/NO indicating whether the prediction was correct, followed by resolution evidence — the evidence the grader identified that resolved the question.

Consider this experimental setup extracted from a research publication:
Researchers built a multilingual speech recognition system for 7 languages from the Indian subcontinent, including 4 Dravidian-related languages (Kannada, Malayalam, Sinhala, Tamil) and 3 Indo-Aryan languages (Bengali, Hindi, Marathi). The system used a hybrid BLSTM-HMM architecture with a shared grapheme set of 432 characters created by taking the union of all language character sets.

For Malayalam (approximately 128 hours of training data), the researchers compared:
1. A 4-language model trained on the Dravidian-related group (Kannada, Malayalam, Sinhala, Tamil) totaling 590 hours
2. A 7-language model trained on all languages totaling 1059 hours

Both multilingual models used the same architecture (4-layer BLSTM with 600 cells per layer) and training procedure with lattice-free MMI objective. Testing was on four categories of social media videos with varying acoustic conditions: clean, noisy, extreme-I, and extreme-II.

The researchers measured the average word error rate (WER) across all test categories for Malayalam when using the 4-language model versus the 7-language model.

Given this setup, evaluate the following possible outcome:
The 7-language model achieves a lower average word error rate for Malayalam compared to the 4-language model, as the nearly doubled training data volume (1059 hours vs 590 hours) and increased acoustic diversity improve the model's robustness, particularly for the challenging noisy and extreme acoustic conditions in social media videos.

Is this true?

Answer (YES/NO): NO